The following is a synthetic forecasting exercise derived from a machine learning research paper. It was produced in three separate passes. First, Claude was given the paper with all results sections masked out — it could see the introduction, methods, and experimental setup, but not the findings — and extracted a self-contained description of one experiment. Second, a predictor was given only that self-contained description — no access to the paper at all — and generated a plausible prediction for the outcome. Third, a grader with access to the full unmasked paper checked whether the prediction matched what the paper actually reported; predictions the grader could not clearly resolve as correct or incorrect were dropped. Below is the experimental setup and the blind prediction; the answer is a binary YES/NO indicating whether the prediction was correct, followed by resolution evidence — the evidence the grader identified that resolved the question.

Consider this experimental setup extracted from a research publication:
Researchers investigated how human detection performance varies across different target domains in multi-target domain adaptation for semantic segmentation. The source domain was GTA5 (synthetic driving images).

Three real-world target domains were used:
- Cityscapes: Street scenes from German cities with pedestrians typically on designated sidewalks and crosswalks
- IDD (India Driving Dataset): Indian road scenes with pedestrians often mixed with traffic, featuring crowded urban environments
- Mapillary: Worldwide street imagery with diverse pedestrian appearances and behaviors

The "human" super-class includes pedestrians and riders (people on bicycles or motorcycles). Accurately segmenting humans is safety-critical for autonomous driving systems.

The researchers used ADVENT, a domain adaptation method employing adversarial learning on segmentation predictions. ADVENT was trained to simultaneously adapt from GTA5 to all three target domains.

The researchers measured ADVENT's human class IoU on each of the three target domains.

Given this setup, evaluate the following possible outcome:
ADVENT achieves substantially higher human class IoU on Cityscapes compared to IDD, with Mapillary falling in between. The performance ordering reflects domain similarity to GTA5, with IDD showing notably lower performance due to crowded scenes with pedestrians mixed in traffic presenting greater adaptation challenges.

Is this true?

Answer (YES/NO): NO